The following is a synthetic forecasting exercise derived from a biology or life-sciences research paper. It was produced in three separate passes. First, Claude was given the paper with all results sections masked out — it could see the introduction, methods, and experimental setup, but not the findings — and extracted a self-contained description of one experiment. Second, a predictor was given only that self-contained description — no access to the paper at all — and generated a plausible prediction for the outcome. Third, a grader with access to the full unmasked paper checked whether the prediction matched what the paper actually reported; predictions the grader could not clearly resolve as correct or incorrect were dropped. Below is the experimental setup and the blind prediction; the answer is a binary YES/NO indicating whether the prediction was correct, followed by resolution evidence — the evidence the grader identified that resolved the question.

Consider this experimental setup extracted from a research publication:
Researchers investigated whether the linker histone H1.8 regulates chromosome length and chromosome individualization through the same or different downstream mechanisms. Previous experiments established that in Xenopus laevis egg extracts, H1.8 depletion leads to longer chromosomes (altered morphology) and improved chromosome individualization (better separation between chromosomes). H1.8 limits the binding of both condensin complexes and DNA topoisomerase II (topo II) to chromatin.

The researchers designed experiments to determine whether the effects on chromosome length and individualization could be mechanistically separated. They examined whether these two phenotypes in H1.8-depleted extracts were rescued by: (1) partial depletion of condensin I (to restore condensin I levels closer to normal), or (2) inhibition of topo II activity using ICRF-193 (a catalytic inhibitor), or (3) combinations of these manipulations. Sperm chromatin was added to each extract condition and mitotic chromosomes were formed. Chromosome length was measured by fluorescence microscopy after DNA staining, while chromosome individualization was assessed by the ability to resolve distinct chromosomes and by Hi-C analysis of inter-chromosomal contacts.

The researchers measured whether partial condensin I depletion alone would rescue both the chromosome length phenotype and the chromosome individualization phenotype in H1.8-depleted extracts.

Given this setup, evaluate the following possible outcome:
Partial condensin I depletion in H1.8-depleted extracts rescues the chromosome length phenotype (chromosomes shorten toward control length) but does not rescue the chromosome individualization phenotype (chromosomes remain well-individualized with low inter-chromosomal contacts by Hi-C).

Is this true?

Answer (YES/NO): YES